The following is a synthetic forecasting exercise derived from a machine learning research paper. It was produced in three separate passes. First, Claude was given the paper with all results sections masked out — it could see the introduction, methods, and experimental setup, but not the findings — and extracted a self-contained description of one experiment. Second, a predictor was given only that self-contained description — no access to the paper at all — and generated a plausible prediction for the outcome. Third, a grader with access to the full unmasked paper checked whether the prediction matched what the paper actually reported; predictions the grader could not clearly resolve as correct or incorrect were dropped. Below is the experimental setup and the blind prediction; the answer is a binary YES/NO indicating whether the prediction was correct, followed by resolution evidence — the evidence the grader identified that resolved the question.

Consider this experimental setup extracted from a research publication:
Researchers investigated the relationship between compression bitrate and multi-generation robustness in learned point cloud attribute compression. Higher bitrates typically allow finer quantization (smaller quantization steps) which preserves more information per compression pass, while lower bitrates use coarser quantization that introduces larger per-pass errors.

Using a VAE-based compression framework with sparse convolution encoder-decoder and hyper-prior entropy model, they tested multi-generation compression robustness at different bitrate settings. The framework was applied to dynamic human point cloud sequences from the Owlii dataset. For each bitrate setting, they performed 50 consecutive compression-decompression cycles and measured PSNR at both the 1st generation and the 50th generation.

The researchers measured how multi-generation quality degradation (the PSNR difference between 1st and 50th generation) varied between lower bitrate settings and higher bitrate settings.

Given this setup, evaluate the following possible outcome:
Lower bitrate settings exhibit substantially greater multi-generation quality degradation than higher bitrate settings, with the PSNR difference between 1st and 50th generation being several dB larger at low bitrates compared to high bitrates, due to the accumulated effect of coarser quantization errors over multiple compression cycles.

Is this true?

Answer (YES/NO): NO